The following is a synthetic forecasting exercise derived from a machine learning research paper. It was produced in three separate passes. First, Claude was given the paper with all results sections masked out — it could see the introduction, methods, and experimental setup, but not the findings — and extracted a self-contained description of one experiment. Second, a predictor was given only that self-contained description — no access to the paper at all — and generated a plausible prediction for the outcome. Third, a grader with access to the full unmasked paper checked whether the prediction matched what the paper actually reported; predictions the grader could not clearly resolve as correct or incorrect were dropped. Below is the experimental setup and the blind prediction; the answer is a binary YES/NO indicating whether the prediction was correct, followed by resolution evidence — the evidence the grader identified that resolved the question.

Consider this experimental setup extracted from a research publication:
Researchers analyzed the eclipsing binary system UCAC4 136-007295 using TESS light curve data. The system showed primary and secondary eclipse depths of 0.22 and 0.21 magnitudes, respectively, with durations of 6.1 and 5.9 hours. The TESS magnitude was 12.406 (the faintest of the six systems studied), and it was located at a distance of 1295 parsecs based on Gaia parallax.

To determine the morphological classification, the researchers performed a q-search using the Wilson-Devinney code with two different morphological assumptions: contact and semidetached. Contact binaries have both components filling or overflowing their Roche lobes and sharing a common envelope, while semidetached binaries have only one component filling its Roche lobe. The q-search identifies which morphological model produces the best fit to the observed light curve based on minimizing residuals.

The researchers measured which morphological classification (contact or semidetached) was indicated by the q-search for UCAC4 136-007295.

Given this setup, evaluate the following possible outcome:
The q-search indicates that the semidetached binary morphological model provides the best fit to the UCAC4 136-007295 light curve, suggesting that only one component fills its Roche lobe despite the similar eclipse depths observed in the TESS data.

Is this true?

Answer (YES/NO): NO